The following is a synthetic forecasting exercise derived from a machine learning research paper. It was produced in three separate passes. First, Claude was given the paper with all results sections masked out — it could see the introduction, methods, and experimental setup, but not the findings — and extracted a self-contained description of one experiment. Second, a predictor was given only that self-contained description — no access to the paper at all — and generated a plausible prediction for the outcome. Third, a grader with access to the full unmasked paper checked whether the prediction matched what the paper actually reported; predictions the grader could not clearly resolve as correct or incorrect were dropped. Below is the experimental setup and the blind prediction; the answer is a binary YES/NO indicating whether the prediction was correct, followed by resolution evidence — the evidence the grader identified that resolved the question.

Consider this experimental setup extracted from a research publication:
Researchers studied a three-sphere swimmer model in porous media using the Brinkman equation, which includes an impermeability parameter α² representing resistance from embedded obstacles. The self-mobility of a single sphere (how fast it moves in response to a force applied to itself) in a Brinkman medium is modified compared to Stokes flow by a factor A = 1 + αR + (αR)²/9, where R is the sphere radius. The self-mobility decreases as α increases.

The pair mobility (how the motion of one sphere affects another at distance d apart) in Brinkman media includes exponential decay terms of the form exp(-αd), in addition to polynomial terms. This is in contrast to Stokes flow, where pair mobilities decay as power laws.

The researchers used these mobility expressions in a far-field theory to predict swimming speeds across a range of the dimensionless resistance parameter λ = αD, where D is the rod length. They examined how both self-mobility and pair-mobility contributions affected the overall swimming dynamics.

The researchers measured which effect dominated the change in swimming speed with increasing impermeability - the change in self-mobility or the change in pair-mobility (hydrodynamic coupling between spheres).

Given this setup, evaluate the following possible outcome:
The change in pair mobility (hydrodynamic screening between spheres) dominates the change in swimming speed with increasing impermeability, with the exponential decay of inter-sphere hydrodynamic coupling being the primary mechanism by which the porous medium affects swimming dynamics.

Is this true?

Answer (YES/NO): YES